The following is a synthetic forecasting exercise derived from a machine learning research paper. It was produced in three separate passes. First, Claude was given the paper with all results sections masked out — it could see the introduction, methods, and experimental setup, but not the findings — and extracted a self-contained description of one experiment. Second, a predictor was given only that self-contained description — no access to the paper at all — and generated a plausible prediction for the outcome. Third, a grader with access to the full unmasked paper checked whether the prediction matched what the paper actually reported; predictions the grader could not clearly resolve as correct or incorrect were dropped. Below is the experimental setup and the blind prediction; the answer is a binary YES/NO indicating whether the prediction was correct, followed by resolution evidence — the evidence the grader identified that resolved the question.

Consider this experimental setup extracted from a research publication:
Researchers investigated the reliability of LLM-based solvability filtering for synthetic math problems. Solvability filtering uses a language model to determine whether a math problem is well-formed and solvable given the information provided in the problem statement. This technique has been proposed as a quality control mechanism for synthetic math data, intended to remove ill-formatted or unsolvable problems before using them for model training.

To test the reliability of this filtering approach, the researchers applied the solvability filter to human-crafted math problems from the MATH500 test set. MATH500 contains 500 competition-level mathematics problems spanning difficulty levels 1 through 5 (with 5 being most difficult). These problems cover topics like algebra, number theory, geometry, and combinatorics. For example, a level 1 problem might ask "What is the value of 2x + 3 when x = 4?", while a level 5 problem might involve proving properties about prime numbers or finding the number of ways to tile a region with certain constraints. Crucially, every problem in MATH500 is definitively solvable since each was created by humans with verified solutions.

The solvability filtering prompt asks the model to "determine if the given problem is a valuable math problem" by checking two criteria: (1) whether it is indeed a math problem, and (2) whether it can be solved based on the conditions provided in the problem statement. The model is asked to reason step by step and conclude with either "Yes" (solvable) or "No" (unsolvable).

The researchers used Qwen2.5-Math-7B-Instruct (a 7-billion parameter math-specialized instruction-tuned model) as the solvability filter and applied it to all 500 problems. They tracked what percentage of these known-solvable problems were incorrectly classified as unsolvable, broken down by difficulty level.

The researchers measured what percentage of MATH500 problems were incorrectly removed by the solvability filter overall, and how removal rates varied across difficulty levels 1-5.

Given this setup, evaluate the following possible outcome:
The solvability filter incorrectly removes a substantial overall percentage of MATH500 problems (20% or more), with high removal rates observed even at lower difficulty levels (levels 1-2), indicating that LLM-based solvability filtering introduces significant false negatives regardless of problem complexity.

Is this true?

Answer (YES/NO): NO